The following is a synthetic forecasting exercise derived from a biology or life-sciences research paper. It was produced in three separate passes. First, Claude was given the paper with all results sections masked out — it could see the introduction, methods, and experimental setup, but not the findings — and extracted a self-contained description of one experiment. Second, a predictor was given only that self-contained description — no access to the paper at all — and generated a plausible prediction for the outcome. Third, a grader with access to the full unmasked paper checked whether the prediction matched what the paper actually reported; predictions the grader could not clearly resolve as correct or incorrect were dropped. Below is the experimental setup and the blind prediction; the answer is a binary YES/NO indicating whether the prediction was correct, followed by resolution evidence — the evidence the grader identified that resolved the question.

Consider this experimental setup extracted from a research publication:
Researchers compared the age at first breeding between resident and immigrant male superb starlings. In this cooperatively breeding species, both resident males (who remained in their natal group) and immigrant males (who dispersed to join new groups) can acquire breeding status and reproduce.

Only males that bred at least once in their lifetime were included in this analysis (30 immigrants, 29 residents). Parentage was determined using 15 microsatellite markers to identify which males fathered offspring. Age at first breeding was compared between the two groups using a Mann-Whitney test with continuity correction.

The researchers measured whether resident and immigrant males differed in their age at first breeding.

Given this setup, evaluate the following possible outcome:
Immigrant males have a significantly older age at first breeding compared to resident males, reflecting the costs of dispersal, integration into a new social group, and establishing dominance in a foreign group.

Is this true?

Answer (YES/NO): NO